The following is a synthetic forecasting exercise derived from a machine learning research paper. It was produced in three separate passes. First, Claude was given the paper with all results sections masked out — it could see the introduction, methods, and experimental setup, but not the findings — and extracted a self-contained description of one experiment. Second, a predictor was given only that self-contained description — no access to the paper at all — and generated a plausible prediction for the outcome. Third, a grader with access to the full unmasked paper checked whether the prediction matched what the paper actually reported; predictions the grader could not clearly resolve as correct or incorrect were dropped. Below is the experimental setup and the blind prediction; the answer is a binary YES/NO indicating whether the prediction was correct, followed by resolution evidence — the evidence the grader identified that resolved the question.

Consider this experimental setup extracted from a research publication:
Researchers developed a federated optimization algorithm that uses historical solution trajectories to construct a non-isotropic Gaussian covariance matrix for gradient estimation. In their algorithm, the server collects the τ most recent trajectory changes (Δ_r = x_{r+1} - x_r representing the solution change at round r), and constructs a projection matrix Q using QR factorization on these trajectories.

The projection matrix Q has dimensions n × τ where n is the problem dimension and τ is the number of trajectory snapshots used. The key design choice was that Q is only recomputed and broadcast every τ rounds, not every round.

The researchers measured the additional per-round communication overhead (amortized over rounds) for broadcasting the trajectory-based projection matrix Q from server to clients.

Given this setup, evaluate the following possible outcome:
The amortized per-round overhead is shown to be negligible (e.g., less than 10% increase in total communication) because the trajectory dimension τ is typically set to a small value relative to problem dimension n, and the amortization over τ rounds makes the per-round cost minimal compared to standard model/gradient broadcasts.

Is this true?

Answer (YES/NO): NO